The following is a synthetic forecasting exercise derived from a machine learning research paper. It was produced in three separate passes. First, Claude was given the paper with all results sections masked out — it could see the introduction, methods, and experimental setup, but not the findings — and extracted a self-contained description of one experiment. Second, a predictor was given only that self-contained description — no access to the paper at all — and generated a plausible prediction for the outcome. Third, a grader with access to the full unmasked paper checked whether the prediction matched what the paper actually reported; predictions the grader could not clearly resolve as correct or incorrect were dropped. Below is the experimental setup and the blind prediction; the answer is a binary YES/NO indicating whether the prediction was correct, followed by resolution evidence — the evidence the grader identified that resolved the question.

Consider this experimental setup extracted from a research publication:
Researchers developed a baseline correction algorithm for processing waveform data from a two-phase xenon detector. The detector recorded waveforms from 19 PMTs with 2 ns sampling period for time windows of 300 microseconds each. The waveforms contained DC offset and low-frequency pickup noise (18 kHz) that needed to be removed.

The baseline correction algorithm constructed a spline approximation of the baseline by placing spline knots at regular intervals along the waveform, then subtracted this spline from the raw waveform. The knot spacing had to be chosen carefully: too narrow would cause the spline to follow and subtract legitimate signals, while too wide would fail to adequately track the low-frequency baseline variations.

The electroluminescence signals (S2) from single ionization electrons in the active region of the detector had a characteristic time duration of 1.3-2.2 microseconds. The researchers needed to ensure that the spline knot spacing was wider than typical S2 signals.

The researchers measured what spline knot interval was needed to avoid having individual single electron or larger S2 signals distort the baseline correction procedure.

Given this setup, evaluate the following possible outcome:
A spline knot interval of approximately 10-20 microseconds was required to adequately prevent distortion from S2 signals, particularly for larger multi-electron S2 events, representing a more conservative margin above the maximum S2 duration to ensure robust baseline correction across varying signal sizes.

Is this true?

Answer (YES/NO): NO